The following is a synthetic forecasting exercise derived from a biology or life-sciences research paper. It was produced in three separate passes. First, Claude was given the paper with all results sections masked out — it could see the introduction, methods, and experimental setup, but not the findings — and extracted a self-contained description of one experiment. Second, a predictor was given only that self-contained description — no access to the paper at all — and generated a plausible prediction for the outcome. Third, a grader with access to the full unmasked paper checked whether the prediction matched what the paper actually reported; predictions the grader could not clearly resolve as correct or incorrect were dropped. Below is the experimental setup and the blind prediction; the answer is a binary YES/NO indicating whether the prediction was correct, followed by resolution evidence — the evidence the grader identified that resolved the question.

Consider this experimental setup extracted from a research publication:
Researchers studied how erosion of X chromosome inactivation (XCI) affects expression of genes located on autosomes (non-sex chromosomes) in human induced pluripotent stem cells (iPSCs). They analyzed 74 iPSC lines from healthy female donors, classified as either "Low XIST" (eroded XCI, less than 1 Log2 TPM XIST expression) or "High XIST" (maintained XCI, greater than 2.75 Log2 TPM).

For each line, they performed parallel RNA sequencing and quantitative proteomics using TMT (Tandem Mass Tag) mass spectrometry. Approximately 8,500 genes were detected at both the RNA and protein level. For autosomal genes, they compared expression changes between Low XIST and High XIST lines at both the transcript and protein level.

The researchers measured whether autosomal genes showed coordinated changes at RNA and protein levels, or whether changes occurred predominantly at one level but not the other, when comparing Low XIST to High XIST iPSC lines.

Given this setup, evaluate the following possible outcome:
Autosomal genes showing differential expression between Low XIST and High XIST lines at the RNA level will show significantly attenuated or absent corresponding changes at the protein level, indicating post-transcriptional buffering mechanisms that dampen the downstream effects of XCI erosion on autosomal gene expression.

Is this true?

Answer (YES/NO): NO